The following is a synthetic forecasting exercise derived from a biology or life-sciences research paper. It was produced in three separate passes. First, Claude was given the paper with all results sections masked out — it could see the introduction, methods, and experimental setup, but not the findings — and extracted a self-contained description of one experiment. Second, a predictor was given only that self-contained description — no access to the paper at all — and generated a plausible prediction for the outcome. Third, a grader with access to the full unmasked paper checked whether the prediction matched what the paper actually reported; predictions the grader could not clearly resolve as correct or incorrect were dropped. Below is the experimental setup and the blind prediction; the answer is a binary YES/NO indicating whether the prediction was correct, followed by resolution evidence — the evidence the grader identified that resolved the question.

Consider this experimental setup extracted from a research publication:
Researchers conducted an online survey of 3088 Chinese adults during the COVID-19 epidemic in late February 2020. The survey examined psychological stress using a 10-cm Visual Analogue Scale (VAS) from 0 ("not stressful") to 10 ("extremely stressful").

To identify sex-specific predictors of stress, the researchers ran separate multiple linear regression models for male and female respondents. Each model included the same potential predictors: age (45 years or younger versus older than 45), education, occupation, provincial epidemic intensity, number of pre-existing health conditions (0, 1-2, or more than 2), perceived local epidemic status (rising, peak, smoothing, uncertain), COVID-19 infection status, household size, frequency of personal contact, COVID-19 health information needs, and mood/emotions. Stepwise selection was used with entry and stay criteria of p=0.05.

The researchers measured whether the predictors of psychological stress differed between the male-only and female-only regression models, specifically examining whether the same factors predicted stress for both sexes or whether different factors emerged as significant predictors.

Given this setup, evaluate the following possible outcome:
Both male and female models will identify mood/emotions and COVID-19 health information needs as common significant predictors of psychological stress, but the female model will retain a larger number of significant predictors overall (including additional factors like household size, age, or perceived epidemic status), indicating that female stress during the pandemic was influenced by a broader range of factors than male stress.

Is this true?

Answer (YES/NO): NO